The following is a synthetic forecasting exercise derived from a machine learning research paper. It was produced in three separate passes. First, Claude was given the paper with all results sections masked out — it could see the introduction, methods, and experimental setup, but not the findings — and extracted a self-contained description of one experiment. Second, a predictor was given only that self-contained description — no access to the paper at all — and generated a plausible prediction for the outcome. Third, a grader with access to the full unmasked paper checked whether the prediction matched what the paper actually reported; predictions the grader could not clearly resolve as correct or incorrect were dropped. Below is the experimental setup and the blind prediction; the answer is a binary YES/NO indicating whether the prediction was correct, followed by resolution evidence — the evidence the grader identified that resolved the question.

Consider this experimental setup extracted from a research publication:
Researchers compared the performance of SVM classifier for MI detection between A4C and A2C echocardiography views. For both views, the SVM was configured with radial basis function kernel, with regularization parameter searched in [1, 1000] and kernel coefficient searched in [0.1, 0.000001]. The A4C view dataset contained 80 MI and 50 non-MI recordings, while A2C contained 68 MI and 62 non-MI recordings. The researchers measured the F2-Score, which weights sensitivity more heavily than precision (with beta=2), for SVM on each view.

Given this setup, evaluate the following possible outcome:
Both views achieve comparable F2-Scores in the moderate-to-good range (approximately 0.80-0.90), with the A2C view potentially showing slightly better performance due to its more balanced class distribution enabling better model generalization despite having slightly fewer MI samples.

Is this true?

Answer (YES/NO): NO